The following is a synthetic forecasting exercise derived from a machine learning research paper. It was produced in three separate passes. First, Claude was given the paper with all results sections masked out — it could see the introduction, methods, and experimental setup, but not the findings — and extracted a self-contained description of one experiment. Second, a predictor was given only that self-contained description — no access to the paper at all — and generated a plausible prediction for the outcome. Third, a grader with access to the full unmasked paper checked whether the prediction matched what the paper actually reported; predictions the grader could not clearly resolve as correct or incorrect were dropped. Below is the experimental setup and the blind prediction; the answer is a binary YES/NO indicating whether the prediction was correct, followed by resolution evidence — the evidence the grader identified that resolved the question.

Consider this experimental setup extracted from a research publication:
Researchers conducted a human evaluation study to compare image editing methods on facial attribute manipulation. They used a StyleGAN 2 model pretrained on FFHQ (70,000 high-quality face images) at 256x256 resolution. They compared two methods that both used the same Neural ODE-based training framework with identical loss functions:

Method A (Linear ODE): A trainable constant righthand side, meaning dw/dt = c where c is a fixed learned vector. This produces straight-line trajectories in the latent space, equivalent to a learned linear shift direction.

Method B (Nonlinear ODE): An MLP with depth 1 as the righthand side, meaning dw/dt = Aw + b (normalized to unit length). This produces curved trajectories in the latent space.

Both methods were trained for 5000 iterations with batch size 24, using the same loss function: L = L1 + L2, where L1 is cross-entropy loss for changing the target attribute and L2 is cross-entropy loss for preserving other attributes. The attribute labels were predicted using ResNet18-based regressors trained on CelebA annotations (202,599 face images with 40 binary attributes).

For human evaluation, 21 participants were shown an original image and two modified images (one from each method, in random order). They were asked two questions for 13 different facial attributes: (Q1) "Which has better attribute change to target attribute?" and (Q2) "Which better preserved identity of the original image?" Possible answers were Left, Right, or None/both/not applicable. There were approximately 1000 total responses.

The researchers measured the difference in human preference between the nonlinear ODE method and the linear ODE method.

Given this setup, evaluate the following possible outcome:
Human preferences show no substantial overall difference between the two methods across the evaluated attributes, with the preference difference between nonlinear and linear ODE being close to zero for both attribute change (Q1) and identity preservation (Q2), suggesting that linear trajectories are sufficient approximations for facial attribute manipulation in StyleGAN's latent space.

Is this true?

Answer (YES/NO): NO